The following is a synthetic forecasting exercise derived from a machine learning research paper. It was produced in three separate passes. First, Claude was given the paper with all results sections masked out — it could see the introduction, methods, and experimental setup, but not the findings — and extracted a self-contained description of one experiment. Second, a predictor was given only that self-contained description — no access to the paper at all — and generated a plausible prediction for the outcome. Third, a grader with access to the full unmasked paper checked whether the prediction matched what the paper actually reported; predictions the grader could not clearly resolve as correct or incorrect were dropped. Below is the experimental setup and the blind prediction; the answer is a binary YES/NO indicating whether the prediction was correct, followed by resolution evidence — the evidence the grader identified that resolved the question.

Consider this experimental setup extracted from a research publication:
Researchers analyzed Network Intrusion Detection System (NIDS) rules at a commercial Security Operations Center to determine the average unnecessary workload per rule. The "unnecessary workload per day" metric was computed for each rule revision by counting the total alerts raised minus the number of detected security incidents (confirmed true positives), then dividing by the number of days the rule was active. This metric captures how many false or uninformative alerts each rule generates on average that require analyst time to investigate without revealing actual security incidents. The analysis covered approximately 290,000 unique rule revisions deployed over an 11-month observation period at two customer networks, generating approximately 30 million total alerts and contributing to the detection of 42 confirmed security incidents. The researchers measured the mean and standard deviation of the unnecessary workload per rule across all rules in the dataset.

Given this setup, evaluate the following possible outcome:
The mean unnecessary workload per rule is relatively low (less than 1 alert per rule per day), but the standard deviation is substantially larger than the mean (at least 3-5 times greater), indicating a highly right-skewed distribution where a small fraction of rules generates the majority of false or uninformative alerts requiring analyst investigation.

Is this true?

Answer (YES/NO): NO